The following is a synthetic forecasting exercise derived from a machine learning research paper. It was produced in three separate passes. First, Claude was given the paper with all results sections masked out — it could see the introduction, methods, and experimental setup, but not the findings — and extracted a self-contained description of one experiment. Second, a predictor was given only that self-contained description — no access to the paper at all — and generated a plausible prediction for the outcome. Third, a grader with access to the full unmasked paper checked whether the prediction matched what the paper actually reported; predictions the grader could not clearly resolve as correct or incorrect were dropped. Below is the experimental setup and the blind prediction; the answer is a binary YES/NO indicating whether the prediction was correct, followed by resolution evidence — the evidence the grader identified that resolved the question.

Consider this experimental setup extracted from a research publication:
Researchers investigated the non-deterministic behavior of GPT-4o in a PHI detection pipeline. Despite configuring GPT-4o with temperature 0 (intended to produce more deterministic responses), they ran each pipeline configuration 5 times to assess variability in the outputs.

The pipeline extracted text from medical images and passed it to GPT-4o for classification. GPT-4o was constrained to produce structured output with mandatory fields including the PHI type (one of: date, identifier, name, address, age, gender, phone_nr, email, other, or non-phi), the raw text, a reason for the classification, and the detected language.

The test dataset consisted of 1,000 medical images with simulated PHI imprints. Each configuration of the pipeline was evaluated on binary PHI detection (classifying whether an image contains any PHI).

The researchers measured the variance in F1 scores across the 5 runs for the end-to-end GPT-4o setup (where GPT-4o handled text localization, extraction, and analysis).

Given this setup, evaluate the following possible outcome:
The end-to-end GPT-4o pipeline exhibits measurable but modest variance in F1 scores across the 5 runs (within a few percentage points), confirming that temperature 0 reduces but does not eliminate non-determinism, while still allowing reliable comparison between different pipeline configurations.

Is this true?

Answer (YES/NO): YES